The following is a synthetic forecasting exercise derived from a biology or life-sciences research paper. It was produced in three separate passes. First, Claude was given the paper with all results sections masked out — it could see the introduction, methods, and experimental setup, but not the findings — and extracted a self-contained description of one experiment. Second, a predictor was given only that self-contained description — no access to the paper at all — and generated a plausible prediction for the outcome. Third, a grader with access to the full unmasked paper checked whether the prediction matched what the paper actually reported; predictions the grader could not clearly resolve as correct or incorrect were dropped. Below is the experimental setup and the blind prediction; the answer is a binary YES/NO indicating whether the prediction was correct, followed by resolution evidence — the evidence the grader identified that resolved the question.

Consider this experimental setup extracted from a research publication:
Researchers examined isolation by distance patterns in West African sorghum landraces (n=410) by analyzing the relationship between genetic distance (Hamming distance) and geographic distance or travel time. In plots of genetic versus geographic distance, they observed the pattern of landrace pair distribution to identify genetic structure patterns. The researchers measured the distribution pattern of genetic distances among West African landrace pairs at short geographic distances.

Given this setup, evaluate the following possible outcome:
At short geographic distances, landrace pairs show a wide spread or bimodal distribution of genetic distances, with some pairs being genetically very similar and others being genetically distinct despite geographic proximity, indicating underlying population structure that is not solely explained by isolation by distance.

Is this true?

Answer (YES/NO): YES